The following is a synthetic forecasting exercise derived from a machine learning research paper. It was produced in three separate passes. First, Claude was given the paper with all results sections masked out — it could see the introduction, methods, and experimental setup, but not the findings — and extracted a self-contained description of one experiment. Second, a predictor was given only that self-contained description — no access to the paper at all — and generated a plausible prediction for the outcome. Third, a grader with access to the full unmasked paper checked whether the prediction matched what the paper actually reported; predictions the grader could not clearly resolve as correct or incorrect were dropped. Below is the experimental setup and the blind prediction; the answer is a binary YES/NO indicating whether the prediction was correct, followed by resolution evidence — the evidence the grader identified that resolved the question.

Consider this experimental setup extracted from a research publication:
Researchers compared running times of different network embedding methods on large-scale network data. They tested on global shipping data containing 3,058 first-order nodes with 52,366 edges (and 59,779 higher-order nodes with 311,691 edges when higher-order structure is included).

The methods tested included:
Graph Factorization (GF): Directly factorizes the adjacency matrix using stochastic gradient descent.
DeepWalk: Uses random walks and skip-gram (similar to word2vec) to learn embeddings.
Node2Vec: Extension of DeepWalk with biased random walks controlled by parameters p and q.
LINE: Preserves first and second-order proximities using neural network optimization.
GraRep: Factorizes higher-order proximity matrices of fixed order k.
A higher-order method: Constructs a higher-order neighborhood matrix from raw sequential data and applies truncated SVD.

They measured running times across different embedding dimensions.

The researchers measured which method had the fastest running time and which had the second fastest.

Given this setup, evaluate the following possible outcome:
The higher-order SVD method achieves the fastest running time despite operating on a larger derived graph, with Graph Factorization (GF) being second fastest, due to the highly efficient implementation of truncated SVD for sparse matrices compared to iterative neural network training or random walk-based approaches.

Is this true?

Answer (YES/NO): NO